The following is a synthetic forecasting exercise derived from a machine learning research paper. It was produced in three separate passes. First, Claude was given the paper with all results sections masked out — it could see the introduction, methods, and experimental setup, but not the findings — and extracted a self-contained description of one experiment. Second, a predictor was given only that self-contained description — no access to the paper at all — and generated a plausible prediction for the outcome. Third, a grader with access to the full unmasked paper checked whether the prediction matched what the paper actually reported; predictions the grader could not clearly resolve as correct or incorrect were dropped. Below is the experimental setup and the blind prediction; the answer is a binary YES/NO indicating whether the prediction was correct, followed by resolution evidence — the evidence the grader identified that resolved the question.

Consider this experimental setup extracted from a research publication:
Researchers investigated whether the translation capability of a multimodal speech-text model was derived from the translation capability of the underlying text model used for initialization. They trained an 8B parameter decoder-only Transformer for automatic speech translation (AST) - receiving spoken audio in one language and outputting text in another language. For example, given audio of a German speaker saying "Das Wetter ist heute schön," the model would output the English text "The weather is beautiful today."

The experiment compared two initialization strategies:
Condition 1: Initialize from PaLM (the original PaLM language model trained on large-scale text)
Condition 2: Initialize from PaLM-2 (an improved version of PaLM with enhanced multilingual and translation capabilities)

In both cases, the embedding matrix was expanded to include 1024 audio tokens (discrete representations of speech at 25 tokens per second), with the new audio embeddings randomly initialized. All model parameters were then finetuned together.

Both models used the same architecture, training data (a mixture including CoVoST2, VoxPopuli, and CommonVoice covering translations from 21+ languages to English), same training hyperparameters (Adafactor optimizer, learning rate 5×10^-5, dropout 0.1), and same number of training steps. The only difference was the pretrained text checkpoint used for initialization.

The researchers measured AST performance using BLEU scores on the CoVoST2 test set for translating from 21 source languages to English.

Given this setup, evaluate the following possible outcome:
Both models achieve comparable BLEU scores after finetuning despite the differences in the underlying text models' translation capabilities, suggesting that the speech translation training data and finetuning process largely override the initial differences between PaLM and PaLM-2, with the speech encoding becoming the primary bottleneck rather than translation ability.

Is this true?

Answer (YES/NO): NO